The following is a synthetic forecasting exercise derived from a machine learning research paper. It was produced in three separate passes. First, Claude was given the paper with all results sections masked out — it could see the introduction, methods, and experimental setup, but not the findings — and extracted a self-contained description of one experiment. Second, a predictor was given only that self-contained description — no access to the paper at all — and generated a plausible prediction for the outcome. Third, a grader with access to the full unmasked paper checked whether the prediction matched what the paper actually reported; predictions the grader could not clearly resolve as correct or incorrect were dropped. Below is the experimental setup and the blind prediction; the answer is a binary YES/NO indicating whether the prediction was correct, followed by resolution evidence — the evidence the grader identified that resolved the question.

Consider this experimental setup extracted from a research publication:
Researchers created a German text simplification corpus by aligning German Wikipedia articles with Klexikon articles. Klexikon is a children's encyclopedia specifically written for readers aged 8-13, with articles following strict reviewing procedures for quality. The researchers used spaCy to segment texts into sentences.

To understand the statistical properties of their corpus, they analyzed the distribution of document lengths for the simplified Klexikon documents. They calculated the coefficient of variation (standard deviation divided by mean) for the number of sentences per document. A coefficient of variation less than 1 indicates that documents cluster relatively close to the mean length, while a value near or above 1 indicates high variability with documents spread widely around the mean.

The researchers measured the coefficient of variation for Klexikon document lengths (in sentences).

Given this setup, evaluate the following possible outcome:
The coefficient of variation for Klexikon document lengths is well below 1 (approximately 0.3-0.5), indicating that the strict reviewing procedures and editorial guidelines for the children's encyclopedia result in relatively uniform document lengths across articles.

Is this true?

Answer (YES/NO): NO